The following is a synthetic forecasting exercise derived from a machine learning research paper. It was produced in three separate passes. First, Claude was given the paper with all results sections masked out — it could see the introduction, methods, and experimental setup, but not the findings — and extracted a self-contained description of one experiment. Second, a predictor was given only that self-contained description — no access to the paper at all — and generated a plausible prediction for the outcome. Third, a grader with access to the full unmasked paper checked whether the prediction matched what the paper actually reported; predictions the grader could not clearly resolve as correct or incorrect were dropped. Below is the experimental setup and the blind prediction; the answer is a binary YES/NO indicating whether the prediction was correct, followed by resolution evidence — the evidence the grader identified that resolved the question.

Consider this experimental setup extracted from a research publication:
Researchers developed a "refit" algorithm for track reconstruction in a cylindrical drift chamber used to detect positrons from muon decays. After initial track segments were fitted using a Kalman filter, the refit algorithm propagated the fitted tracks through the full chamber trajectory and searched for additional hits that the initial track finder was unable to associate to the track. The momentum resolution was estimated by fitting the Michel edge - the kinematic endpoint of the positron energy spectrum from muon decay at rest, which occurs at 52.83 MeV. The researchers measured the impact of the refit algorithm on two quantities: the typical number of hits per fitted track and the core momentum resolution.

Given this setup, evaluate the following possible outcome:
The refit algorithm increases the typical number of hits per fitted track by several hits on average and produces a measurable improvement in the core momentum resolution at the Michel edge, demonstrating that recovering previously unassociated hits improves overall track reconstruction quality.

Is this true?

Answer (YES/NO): YES